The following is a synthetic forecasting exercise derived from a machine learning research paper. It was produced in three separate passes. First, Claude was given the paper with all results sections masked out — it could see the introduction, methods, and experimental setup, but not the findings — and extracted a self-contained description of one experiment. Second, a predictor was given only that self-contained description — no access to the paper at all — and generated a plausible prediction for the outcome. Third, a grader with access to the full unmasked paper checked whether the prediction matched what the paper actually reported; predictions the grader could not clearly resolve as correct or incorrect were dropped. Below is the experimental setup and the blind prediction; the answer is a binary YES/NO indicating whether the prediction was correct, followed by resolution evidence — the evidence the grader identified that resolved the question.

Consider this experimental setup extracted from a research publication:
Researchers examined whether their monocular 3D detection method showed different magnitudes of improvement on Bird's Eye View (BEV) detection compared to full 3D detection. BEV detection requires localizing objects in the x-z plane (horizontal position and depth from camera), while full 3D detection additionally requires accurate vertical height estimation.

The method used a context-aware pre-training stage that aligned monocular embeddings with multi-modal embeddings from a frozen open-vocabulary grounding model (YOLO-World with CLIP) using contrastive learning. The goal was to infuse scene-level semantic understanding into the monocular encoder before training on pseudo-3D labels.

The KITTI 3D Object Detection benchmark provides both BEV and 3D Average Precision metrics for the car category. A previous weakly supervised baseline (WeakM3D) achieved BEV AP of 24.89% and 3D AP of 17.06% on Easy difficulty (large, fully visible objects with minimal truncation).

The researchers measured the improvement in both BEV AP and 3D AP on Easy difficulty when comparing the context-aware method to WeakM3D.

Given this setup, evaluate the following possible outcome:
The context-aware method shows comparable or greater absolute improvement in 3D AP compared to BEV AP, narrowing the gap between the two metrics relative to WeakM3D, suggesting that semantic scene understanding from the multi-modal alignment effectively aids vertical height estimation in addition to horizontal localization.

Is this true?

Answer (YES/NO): YES